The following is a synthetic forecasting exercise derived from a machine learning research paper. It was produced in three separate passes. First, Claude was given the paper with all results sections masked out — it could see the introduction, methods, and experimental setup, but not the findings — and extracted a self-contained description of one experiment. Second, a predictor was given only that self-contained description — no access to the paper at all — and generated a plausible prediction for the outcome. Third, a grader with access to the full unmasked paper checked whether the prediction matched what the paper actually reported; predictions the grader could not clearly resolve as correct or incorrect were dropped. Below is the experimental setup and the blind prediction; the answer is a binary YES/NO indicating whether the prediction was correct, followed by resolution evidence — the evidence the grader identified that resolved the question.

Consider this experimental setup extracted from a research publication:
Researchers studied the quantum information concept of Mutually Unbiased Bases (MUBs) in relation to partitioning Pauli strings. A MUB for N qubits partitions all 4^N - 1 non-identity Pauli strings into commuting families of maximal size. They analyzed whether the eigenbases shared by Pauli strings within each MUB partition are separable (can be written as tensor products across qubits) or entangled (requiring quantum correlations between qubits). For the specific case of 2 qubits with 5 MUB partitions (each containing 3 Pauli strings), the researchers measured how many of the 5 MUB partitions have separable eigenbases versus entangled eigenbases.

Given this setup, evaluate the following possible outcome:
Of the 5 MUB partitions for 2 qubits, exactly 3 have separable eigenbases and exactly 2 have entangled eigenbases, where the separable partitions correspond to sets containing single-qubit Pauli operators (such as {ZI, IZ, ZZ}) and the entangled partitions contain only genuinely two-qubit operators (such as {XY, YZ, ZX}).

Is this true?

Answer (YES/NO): YES